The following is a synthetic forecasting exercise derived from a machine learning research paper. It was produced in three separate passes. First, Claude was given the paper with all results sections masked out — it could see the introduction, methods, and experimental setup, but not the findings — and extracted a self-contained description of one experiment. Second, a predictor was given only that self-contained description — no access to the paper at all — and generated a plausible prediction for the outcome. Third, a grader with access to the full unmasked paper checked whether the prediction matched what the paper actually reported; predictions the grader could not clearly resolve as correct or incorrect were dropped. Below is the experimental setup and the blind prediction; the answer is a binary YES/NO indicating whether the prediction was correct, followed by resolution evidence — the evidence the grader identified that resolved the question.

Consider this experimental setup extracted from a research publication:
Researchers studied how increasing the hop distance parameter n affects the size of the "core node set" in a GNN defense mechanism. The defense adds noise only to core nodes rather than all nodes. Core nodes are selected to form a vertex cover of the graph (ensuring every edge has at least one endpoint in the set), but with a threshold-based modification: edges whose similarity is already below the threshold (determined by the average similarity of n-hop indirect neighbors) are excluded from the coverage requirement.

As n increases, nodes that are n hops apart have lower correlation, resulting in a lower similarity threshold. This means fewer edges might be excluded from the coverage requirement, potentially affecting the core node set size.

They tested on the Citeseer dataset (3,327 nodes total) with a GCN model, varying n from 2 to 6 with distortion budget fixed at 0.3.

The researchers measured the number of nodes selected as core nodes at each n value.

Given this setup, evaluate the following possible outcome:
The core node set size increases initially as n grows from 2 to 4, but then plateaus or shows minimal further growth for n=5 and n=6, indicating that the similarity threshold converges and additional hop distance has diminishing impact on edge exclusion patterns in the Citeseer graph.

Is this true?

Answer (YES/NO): YES